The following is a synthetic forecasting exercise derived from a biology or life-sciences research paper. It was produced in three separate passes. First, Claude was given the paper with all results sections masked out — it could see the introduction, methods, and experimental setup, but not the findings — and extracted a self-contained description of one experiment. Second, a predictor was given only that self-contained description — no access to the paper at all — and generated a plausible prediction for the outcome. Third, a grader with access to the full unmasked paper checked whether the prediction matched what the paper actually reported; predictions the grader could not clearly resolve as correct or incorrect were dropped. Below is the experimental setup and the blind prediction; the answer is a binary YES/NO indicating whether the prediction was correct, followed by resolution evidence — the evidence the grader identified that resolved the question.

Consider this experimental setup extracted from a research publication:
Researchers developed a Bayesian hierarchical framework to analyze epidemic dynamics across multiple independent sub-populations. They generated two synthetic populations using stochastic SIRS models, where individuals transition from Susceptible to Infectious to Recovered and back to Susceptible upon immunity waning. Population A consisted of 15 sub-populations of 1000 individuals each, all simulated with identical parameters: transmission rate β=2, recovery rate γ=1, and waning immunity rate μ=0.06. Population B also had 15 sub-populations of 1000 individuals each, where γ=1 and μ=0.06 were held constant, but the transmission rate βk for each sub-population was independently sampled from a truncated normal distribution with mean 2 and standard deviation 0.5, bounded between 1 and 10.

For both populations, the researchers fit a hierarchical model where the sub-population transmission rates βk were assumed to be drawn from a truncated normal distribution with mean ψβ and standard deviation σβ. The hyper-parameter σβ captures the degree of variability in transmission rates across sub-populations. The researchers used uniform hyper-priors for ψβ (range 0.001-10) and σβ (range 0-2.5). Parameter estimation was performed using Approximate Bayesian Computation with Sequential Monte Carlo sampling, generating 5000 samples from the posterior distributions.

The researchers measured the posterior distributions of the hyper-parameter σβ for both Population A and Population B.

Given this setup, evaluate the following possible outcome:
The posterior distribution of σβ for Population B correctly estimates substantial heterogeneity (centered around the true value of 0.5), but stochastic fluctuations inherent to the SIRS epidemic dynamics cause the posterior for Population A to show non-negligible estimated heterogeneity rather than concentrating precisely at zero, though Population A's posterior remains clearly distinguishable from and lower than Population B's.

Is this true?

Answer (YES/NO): NO